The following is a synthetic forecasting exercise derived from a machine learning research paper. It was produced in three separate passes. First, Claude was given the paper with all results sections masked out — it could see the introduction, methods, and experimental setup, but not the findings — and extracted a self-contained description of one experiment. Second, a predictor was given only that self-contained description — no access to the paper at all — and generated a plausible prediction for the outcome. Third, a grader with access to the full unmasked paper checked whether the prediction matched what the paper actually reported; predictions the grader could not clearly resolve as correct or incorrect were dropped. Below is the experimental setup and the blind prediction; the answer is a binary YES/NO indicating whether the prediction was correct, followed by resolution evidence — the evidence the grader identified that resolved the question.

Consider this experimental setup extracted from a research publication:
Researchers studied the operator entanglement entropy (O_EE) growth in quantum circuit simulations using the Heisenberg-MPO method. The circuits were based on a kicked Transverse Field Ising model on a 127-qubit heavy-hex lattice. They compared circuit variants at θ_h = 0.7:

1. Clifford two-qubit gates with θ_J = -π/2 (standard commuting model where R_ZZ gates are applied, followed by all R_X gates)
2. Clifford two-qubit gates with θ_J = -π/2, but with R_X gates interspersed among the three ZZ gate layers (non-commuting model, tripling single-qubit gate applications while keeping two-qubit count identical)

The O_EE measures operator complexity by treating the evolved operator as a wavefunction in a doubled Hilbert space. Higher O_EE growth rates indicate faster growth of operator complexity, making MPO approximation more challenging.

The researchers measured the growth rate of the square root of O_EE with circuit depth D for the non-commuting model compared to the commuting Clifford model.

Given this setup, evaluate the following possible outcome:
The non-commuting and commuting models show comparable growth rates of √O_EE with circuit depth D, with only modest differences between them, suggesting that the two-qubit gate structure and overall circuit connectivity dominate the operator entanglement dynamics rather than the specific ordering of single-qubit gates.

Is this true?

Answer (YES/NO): NO